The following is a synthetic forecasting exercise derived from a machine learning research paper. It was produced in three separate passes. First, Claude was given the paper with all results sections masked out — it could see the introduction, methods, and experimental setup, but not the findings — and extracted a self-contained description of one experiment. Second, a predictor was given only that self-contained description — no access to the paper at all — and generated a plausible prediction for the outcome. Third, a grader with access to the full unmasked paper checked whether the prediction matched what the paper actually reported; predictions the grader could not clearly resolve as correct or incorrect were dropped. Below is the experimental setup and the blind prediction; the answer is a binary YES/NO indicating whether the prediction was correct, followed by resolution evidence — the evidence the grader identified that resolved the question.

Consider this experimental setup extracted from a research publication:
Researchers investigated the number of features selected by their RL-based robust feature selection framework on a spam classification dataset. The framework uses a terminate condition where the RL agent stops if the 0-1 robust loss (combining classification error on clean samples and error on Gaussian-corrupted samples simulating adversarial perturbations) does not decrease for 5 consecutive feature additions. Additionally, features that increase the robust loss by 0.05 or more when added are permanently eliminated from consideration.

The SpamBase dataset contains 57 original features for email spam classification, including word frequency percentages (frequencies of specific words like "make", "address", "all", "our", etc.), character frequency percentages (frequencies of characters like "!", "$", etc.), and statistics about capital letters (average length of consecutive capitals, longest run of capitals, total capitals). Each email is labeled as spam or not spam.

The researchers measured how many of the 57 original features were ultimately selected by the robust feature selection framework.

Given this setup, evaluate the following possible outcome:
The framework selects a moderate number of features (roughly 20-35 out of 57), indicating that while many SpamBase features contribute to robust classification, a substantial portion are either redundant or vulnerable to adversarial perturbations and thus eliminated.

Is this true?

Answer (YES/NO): NO